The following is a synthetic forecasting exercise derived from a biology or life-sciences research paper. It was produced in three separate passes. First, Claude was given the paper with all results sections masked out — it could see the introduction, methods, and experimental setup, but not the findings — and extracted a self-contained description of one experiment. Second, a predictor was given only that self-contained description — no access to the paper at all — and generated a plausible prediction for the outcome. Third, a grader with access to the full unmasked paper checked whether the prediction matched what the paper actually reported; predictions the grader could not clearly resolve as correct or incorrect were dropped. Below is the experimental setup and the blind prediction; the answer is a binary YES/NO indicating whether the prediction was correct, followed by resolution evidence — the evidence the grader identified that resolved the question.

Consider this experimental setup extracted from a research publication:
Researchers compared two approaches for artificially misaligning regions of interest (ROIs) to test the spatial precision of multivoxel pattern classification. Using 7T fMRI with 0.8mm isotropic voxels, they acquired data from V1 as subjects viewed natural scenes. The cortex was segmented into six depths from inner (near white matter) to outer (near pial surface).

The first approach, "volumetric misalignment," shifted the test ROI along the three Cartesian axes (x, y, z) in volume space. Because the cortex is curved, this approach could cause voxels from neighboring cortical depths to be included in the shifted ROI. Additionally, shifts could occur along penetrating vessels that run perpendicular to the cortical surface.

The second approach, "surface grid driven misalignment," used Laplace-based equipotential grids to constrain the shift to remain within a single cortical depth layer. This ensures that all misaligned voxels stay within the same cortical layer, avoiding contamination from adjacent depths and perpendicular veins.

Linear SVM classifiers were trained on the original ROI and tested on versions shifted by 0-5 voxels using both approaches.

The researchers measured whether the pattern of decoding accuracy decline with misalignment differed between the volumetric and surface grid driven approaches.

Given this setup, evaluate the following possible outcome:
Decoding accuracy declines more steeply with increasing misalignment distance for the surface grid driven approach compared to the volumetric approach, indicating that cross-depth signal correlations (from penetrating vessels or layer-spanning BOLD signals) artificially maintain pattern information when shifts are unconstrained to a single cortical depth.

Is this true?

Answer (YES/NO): YES